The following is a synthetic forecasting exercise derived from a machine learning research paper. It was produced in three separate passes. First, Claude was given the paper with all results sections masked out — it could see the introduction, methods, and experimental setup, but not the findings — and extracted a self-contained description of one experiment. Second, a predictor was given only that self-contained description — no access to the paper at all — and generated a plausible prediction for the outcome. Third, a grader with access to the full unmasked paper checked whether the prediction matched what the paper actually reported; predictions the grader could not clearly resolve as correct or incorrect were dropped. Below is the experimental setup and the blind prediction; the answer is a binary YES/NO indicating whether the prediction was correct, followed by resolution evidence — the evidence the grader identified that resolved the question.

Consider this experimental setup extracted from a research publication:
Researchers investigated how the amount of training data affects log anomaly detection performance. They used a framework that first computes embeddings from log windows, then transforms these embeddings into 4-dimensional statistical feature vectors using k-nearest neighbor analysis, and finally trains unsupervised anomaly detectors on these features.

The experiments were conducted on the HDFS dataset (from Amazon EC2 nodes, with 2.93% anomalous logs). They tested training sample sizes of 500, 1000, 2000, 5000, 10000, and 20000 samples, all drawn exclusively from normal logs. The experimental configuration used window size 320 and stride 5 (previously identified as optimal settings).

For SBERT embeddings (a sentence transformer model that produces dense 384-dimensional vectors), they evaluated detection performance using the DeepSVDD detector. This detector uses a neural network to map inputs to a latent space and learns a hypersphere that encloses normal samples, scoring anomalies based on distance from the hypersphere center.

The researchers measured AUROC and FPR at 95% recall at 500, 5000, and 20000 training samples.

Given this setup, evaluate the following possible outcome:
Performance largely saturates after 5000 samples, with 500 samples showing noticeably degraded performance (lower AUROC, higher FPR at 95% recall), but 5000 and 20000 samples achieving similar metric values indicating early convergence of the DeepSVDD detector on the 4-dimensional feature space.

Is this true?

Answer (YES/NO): NO